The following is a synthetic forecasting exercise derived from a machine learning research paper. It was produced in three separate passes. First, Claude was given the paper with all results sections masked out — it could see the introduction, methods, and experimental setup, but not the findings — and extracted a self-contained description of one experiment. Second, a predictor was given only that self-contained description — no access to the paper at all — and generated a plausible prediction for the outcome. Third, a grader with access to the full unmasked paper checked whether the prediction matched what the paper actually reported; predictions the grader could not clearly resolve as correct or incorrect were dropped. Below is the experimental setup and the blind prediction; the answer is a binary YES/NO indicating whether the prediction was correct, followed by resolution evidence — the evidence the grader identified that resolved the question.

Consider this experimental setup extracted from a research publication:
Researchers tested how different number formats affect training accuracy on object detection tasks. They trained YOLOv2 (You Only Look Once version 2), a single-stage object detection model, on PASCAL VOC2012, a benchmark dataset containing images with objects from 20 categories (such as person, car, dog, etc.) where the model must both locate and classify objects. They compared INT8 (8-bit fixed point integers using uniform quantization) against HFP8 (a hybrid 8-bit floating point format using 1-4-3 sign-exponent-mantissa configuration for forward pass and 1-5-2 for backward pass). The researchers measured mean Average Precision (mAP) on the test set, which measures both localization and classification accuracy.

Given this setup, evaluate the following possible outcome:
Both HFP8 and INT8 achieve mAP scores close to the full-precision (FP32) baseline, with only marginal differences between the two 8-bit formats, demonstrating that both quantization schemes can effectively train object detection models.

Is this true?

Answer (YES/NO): NO